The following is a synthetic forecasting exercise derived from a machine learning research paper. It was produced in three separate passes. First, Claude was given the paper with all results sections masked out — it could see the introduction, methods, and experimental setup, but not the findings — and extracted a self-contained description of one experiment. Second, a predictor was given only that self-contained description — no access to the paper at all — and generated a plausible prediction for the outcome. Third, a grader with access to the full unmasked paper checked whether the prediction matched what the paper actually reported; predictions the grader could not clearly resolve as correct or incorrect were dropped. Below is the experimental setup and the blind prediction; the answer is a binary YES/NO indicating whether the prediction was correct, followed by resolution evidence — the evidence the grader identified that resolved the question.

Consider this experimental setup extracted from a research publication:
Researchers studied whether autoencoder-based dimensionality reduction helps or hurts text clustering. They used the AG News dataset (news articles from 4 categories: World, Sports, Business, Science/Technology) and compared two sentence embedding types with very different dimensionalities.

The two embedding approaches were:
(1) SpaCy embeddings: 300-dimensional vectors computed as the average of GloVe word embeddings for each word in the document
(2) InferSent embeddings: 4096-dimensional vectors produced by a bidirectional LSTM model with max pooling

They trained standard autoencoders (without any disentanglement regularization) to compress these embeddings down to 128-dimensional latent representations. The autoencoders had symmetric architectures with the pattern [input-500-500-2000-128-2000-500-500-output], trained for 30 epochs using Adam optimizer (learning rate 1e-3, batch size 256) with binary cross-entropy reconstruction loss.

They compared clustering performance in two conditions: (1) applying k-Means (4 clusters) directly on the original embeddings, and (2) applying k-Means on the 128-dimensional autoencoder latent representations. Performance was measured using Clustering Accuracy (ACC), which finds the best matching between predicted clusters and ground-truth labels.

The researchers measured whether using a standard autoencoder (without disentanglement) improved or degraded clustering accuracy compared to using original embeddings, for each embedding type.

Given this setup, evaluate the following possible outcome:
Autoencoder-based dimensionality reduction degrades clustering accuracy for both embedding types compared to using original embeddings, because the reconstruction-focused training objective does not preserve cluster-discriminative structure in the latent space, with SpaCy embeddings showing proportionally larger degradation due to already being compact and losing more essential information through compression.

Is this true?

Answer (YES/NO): NO